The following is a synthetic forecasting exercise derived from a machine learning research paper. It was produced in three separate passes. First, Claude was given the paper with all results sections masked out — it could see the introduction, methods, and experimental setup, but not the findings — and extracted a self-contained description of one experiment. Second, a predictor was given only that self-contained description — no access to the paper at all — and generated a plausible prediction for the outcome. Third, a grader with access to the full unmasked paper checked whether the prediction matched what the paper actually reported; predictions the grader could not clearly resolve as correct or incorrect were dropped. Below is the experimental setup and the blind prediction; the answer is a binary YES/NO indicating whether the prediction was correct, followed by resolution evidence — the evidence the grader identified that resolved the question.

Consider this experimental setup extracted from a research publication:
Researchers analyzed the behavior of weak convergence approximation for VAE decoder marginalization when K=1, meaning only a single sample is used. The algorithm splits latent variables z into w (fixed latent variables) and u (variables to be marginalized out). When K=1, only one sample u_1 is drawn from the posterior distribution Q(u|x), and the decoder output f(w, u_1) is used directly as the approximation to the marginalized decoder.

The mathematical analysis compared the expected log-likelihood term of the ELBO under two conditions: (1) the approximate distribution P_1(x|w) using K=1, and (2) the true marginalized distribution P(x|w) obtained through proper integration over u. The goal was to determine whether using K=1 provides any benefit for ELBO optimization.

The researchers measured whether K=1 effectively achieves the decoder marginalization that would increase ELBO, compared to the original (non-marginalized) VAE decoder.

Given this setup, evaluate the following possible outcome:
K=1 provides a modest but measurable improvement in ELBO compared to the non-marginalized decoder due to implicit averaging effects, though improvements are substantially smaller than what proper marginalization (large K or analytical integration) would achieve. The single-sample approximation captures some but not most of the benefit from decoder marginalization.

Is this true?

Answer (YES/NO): NO